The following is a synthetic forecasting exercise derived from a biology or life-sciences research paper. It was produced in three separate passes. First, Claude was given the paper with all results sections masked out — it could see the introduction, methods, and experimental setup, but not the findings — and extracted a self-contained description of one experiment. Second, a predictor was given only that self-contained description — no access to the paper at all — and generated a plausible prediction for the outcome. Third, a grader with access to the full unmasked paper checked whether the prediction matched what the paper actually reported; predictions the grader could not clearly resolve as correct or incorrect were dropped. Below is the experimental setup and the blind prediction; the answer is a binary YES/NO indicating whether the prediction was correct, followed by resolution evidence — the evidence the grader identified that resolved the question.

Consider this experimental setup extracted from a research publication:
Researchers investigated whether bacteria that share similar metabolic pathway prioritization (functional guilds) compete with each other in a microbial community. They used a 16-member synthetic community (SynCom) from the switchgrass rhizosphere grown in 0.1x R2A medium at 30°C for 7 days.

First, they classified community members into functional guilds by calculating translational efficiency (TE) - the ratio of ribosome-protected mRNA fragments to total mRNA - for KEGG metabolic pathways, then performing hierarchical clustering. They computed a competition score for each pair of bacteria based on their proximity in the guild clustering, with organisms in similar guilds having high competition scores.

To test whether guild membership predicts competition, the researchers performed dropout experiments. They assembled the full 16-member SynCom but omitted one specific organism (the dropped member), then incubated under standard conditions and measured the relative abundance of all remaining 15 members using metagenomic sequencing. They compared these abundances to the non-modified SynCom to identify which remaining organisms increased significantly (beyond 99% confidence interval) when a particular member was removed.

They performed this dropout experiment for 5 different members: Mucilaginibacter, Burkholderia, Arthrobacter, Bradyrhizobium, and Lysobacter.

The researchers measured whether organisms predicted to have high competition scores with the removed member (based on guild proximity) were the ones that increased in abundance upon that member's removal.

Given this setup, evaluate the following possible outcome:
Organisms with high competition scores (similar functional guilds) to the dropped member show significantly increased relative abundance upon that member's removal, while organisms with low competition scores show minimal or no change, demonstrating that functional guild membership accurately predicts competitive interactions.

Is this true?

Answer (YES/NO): YES